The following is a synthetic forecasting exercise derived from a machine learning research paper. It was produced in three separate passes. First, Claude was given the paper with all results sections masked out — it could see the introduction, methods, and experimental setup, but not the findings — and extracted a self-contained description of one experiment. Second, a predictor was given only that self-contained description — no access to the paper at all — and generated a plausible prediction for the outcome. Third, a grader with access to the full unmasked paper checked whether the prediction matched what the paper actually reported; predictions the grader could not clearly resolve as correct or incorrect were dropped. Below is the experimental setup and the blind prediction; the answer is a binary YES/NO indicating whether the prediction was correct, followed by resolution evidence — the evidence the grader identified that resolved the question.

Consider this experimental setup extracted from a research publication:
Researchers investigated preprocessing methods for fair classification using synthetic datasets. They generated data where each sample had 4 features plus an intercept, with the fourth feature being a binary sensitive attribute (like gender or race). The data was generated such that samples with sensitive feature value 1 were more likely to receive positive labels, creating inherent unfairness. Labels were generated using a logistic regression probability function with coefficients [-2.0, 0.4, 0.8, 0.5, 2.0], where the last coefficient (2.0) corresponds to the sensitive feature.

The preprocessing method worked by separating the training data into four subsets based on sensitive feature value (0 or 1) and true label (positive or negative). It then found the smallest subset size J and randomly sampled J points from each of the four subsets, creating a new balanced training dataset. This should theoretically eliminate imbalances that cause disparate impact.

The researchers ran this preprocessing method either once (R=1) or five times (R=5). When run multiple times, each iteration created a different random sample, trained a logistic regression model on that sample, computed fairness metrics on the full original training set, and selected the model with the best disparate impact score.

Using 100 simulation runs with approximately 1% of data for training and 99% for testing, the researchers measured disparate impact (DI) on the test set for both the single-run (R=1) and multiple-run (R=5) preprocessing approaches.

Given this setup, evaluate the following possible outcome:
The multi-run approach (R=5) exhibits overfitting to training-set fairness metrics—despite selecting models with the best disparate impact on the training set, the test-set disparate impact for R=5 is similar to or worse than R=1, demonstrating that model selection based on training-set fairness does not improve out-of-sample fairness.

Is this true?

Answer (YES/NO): NO